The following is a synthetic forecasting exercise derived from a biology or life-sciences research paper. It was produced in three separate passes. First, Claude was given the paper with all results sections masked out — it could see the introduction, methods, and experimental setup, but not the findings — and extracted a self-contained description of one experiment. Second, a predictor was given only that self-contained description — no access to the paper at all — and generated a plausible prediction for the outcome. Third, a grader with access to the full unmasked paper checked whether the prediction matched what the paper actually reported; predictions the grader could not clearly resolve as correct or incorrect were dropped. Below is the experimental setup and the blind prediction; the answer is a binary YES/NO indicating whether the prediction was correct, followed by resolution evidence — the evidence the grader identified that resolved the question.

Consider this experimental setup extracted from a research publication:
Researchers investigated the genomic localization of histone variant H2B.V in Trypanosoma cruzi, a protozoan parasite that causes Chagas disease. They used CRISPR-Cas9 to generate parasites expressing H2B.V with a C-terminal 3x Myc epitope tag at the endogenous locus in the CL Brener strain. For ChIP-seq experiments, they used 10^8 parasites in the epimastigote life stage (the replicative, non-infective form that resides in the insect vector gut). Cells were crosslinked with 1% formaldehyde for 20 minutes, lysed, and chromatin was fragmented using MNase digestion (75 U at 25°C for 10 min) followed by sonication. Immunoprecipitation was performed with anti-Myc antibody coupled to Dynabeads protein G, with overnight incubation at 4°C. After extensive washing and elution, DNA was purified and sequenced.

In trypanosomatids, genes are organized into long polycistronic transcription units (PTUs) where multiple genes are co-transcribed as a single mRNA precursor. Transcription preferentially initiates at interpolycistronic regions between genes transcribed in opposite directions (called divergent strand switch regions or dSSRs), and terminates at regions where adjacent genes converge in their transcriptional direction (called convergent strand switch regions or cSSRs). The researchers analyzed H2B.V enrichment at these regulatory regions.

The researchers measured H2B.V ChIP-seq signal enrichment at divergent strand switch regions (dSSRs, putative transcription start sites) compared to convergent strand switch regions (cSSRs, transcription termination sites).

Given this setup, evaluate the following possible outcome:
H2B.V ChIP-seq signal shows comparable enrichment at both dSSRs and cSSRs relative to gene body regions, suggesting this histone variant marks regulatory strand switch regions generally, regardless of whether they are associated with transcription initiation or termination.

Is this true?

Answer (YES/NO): NO